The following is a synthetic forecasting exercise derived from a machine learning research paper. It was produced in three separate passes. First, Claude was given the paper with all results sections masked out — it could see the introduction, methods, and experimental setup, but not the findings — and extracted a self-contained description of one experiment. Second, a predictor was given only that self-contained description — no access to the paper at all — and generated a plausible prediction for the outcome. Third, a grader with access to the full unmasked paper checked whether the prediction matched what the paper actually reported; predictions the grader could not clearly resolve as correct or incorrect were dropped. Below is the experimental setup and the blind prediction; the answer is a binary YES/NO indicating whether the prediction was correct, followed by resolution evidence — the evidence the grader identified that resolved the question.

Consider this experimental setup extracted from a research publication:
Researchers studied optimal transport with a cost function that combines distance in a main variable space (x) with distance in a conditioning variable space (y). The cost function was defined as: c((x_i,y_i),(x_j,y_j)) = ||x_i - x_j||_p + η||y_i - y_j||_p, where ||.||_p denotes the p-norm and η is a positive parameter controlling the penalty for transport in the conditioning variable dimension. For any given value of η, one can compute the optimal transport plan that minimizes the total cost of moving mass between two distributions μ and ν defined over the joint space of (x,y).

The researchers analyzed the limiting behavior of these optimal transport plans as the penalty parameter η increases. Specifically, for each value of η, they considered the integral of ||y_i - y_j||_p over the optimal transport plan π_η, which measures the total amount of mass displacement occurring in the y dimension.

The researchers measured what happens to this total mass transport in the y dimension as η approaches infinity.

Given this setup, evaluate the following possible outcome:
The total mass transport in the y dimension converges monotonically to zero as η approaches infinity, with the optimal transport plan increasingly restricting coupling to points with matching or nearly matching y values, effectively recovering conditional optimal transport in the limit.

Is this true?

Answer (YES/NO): NO